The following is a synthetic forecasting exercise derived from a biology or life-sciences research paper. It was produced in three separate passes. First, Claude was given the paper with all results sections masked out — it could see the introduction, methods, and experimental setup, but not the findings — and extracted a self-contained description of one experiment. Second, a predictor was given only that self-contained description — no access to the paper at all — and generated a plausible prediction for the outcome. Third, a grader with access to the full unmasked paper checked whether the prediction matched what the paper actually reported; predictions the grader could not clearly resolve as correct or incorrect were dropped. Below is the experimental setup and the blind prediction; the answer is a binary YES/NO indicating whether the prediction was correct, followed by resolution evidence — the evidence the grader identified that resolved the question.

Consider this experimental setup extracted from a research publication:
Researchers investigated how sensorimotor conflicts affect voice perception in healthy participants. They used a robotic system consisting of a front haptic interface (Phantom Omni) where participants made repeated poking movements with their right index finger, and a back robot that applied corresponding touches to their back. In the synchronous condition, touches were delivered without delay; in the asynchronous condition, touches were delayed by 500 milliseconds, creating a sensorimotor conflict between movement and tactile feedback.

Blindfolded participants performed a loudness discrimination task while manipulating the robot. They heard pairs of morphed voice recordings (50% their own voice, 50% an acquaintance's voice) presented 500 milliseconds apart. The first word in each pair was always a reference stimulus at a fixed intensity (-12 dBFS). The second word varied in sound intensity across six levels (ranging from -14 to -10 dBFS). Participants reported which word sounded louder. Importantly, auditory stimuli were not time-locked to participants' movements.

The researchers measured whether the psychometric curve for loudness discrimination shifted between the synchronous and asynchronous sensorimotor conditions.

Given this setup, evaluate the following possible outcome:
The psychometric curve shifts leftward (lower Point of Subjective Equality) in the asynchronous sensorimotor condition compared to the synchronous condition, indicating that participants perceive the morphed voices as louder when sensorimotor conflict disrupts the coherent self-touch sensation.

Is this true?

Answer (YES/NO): YES